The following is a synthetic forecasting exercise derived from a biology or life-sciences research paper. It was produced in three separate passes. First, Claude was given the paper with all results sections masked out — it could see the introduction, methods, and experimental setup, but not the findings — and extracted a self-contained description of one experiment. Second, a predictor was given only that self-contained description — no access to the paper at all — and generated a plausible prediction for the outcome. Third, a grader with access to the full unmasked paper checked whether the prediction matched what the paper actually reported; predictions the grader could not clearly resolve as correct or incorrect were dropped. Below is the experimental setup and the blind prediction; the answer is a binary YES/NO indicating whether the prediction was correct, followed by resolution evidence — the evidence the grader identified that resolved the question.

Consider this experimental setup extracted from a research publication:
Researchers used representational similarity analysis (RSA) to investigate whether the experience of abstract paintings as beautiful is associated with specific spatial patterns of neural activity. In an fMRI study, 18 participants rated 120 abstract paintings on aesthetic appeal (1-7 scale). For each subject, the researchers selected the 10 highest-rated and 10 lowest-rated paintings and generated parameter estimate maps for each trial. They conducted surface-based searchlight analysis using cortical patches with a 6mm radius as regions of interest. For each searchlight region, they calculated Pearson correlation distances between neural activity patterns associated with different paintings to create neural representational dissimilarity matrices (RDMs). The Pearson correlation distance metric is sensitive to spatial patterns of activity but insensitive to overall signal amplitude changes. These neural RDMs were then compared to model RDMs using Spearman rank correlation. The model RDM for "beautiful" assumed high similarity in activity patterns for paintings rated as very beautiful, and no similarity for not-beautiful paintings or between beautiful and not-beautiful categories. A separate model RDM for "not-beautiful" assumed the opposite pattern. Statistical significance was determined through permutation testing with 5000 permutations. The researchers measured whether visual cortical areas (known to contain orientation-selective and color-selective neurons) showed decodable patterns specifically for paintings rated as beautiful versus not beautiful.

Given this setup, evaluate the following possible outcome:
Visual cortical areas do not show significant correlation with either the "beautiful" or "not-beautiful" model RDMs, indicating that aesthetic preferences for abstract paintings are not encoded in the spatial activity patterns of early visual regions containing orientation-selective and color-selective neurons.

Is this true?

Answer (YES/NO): NO